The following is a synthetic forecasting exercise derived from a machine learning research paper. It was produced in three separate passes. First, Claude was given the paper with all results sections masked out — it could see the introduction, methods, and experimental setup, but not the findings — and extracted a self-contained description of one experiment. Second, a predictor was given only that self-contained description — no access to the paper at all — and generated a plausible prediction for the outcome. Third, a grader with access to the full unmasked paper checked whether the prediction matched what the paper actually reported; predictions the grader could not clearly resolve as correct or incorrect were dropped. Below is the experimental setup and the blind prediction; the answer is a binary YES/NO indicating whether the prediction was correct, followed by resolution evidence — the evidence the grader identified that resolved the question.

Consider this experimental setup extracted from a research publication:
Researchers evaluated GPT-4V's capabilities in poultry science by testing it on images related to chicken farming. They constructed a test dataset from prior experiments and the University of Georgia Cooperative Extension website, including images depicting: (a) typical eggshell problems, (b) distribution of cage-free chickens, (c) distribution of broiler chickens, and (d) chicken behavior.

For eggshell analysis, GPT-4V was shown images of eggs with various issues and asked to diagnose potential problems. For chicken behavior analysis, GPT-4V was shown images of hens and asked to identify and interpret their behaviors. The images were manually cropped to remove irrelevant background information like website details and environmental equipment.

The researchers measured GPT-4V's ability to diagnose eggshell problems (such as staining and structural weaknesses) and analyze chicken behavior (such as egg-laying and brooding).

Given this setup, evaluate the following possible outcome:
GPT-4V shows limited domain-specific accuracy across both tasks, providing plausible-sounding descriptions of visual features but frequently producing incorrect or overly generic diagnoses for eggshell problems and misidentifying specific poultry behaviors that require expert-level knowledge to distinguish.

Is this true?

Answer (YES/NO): NO